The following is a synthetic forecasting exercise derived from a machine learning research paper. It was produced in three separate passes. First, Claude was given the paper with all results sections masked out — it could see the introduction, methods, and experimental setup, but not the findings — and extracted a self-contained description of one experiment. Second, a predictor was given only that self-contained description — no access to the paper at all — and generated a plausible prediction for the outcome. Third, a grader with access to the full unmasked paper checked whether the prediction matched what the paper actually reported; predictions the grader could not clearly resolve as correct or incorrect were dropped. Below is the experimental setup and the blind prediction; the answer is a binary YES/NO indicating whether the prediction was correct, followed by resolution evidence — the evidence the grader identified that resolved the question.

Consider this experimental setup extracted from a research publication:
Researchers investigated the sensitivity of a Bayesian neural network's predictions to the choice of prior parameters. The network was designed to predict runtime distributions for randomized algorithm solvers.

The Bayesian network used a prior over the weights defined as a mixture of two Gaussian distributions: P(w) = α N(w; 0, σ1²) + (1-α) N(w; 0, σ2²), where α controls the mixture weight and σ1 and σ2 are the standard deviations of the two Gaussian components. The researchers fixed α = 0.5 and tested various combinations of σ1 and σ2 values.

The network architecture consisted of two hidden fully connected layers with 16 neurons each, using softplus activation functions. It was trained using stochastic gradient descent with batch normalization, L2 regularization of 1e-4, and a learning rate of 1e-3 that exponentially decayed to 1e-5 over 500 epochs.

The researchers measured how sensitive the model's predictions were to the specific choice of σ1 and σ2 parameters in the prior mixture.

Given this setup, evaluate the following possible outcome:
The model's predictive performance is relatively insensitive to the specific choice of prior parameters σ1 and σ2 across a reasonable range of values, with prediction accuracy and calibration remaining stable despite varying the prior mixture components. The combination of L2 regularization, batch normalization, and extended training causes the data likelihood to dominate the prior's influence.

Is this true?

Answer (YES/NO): NO